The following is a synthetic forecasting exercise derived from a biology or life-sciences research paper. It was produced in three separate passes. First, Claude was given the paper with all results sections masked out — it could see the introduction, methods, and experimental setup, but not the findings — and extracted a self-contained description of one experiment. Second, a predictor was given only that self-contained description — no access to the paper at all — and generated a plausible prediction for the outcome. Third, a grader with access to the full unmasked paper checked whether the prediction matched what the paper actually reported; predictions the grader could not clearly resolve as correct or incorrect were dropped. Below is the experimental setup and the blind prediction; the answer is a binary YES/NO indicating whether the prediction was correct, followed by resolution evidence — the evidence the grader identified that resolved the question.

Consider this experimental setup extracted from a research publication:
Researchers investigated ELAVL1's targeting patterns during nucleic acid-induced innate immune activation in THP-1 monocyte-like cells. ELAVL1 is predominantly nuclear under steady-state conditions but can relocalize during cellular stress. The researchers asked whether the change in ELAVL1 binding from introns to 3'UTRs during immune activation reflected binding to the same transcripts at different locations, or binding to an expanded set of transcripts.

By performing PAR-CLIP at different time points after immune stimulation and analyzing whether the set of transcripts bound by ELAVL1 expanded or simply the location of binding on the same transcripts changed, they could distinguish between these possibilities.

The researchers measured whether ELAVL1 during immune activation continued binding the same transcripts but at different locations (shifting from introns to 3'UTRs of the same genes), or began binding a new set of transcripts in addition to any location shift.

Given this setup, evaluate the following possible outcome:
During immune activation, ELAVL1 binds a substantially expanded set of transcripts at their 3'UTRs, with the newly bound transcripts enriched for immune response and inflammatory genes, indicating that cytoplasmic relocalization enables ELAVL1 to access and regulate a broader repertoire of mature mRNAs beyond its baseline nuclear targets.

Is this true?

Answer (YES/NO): NO